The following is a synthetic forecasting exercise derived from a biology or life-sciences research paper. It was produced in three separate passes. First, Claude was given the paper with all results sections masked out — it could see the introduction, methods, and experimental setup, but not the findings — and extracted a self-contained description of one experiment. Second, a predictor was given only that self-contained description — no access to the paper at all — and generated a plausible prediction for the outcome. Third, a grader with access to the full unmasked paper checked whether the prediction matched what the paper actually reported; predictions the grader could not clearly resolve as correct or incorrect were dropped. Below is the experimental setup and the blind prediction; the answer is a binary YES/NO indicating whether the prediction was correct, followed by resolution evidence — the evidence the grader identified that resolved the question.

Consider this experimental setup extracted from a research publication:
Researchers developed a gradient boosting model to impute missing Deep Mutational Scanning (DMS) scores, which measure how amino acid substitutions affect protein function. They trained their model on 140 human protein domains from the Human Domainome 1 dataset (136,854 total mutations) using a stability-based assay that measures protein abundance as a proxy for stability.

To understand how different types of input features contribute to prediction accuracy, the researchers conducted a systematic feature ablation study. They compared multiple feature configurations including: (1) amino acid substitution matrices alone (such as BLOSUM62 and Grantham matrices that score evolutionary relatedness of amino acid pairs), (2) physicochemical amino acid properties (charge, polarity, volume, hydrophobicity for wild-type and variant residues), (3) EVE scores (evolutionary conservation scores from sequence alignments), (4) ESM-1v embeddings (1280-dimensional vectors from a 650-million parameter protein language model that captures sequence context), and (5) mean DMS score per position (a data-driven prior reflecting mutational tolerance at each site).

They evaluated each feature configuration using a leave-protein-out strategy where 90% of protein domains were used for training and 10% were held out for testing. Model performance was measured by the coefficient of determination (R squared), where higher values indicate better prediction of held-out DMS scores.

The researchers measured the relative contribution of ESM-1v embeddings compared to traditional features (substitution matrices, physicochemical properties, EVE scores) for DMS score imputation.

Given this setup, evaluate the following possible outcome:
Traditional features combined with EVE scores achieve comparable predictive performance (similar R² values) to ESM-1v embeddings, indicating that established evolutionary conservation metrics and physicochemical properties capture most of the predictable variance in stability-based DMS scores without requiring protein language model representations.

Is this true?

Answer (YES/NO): NO